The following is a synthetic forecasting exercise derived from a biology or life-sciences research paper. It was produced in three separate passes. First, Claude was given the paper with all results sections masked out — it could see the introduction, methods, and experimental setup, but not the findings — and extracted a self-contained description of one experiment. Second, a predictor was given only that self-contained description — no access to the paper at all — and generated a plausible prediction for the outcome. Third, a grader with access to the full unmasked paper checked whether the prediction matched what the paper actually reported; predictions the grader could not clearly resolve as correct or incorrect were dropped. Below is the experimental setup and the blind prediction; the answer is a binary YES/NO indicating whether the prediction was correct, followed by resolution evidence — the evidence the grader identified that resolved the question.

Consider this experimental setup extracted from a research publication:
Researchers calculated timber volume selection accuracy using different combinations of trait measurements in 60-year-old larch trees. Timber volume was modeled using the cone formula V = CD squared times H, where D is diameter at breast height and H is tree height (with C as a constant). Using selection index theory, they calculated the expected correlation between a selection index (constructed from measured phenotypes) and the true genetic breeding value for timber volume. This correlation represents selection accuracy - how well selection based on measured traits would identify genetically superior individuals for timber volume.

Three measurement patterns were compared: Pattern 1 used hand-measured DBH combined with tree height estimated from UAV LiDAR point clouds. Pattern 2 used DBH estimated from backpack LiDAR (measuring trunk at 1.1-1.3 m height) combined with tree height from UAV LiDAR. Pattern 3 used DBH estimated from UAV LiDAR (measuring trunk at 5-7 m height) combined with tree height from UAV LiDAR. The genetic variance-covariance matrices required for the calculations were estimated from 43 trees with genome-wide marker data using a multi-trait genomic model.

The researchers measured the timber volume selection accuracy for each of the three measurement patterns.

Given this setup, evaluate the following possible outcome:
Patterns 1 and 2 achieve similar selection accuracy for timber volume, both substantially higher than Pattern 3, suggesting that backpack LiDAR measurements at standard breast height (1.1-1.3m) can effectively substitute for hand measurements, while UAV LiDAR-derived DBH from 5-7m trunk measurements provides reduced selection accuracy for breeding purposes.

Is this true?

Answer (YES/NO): NO